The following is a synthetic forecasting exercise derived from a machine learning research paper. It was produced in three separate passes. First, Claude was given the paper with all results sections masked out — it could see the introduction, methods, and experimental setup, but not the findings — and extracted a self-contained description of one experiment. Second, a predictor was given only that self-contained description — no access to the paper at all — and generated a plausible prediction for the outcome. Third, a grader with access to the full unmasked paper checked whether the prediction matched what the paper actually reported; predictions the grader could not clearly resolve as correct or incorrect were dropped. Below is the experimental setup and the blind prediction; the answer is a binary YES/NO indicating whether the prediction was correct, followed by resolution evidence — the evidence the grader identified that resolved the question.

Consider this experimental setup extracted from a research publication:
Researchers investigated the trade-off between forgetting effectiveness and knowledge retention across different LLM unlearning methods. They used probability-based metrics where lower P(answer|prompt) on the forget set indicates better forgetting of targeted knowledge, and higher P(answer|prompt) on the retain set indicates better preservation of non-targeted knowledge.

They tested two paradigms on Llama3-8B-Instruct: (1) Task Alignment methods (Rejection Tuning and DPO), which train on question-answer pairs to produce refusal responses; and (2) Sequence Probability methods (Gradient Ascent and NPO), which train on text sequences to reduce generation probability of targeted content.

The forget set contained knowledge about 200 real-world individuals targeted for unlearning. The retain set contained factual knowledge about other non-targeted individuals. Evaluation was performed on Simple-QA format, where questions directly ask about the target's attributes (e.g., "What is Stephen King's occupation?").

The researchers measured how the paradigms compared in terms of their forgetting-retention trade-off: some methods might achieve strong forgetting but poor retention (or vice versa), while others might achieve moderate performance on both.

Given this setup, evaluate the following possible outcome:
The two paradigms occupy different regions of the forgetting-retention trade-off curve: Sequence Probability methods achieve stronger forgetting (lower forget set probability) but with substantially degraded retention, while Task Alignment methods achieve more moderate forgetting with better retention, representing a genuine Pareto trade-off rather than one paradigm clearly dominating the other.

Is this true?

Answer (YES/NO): NO